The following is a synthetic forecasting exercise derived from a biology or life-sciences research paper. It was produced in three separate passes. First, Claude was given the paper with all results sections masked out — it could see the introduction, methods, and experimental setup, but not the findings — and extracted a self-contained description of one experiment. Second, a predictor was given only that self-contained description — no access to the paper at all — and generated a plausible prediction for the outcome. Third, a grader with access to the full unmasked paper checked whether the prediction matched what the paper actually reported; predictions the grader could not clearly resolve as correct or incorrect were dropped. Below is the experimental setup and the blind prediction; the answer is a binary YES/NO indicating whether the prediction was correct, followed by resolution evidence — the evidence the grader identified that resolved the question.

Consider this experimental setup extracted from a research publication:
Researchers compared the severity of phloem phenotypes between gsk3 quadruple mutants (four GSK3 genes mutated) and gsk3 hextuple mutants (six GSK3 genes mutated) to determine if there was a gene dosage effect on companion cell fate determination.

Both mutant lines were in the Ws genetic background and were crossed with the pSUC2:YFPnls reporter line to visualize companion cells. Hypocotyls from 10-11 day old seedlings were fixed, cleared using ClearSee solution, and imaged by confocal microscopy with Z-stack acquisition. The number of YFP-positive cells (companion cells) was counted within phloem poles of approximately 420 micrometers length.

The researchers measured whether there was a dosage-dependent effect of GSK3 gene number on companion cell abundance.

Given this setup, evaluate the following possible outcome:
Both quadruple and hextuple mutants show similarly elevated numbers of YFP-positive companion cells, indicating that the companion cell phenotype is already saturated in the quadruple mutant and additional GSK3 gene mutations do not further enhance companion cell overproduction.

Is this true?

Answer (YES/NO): NO